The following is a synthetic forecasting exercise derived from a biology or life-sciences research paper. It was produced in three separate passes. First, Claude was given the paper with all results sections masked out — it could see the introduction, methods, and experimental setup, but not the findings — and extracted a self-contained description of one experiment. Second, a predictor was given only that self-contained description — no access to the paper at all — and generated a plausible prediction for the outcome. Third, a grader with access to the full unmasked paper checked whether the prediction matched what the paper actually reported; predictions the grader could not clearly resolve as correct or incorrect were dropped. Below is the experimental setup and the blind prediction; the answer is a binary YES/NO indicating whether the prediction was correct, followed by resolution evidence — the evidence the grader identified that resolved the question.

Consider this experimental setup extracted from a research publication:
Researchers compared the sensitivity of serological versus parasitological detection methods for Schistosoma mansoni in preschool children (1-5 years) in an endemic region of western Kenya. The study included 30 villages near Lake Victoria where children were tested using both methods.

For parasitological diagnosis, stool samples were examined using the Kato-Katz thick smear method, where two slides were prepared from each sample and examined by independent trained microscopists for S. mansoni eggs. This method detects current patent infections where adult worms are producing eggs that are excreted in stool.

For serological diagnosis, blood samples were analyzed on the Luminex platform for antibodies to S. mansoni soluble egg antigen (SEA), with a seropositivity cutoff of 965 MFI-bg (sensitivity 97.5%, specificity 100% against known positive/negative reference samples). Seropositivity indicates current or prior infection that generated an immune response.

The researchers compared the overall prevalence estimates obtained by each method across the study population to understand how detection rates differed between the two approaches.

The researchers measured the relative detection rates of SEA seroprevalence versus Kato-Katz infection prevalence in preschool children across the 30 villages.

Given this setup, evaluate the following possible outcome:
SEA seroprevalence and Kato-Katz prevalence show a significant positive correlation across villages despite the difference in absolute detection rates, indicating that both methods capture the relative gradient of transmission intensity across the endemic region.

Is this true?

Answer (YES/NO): YES